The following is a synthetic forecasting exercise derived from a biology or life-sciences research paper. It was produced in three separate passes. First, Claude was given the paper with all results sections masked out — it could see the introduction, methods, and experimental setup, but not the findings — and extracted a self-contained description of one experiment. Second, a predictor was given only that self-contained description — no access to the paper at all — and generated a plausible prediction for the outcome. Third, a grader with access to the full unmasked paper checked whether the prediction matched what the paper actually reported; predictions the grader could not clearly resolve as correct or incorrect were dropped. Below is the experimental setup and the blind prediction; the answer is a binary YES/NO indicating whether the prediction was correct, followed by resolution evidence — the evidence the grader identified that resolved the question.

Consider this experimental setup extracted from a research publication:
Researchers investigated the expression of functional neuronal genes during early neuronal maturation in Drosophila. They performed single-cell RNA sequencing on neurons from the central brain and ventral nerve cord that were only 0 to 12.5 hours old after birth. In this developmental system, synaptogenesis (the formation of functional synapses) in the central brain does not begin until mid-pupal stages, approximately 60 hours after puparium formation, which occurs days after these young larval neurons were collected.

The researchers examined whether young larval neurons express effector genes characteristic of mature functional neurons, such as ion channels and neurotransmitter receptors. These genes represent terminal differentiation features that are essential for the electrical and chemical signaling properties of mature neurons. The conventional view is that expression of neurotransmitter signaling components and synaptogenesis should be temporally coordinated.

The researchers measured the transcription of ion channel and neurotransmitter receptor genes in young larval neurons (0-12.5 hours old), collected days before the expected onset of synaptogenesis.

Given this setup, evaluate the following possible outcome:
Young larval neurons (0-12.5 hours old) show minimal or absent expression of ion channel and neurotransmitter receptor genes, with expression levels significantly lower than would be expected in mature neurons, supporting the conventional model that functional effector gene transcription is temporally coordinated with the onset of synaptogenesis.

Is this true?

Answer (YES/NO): NO